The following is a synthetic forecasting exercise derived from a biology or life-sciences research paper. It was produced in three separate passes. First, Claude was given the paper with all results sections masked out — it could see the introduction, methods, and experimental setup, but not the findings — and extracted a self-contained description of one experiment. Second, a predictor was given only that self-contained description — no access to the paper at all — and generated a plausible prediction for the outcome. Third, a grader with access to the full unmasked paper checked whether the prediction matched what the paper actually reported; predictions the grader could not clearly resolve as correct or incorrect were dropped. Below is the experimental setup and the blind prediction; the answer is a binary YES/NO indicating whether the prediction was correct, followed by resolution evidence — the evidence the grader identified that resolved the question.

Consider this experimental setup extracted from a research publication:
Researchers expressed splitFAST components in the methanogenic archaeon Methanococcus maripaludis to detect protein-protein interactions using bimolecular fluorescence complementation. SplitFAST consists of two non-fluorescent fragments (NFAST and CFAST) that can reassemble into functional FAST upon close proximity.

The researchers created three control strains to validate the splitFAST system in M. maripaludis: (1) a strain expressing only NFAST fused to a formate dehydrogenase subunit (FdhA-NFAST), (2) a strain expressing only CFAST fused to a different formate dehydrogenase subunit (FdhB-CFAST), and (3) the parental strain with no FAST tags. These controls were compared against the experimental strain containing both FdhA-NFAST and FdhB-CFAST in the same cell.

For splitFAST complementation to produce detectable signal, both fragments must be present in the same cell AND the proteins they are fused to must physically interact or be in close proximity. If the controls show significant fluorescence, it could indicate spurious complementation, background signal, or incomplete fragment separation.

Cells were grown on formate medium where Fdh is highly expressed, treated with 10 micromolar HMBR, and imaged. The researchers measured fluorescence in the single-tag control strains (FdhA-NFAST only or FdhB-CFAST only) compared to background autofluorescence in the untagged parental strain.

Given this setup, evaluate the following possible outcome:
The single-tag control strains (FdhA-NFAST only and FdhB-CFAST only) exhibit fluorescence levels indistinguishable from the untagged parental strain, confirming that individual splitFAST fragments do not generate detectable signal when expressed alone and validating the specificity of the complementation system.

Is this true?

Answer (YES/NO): NO